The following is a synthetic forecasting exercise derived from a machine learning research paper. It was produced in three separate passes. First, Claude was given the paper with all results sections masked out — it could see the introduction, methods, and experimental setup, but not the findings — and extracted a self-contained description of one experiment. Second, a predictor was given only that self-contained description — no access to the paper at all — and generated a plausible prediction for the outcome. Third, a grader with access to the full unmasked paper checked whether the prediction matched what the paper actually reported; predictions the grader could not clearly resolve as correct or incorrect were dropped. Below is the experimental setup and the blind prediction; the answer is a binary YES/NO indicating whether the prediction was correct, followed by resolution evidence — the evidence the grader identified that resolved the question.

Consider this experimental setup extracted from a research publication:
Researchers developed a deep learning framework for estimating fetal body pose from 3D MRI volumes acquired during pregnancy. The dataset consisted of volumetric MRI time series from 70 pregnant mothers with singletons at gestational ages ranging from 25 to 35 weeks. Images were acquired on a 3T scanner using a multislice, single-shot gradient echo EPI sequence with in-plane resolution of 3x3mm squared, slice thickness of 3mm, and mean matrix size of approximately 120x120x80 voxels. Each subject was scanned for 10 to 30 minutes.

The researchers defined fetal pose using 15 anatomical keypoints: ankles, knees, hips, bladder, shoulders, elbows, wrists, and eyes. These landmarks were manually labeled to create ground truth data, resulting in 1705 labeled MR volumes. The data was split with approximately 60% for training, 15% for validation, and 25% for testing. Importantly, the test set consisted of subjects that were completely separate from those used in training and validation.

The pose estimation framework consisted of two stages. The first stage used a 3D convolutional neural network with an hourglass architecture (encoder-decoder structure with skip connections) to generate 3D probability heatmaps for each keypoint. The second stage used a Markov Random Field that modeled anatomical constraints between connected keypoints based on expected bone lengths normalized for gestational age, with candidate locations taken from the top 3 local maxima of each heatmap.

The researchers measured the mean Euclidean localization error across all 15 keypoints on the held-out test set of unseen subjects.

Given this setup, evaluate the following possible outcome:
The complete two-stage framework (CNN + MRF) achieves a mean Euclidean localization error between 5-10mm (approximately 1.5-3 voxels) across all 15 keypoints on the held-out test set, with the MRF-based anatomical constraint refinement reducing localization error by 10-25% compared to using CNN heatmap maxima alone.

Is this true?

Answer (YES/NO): NO